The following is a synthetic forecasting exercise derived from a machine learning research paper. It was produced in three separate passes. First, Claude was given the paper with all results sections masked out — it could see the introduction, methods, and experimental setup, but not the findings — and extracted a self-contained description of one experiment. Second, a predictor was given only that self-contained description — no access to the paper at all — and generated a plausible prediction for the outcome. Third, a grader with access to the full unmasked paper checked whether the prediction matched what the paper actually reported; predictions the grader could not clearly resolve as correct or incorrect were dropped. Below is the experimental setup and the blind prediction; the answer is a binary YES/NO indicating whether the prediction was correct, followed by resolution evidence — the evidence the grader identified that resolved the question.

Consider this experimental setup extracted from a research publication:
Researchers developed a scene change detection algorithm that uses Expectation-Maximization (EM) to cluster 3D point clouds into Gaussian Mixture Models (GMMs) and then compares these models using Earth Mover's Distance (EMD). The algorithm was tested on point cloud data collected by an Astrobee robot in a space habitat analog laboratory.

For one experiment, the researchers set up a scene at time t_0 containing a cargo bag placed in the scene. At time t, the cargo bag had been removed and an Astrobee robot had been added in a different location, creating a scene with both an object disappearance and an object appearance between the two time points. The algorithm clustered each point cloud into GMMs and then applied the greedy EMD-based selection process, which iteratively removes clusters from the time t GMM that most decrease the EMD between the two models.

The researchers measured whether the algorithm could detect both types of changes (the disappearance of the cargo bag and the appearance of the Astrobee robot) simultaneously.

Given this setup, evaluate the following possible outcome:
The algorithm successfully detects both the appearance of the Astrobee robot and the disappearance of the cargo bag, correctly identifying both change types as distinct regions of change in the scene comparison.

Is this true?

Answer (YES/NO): NO